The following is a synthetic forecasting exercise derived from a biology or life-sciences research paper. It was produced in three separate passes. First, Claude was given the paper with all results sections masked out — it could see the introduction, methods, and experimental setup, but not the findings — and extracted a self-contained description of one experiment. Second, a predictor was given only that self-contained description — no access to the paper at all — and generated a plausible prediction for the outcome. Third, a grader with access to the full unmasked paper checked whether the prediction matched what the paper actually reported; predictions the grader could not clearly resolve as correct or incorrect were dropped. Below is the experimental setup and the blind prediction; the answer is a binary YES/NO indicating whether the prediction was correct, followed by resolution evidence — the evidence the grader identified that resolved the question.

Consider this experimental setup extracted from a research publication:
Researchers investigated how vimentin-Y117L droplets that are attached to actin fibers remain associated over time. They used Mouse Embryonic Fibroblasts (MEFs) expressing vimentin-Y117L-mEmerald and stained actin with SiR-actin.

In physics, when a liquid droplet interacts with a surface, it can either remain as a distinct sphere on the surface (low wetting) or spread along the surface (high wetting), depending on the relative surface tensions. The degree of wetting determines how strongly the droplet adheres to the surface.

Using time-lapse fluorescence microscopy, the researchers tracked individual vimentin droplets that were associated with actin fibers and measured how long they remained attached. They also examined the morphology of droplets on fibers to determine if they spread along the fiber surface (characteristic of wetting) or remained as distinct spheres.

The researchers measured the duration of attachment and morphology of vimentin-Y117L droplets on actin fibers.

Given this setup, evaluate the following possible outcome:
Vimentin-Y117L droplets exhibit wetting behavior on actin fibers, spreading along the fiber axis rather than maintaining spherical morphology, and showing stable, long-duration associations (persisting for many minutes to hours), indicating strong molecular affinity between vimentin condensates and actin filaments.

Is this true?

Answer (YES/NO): YES